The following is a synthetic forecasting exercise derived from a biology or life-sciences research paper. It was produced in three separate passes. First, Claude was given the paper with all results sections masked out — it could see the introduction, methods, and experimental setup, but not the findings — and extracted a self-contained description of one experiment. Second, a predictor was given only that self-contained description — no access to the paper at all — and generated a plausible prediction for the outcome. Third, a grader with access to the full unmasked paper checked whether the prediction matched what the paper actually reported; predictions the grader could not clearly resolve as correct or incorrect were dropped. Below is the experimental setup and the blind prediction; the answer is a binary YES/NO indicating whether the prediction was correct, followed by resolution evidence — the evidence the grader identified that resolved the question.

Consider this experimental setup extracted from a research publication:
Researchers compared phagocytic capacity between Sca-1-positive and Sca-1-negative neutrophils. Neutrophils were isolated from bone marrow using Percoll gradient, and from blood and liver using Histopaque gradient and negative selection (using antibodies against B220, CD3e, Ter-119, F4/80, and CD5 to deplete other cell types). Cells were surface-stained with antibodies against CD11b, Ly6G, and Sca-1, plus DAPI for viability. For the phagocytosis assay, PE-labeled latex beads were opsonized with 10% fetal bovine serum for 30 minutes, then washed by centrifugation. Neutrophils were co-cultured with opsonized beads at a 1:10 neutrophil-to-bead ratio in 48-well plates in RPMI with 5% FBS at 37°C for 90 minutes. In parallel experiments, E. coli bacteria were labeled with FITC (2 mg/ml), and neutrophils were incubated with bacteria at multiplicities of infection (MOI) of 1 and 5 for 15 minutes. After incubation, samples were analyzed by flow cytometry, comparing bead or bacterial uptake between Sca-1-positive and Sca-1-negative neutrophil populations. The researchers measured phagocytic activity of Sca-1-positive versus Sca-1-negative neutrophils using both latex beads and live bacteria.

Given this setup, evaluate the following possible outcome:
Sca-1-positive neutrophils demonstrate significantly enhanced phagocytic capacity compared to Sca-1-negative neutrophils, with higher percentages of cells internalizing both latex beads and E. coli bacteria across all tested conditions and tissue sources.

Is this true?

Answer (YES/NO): YES